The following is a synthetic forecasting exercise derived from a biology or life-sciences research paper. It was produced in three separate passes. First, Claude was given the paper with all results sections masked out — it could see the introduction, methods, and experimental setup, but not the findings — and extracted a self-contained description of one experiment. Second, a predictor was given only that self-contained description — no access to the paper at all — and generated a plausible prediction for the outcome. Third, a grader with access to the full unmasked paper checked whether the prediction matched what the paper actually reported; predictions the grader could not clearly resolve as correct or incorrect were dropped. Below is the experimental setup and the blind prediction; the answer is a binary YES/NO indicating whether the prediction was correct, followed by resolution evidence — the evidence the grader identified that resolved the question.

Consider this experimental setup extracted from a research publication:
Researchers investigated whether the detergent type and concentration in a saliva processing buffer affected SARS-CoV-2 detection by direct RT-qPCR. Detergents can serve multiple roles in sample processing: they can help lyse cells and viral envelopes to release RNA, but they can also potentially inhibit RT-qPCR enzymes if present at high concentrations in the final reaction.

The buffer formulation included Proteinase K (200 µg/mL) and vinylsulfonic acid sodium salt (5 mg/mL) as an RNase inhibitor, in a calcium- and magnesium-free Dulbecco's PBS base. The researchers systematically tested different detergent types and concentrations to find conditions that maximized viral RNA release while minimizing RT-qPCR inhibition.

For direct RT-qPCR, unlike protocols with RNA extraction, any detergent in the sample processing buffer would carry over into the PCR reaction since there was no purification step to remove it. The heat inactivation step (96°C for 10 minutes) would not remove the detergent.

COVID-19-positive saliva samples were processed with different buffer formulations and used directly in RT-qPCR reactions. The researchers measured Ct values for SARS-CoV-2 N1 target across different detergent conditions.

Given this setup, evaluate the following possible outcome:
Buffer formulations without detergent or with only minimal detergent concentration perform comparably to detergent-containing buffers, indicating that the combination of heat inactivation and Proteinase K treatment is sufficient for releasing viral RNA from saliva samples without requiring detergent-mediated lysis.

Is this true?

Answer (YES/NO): NO